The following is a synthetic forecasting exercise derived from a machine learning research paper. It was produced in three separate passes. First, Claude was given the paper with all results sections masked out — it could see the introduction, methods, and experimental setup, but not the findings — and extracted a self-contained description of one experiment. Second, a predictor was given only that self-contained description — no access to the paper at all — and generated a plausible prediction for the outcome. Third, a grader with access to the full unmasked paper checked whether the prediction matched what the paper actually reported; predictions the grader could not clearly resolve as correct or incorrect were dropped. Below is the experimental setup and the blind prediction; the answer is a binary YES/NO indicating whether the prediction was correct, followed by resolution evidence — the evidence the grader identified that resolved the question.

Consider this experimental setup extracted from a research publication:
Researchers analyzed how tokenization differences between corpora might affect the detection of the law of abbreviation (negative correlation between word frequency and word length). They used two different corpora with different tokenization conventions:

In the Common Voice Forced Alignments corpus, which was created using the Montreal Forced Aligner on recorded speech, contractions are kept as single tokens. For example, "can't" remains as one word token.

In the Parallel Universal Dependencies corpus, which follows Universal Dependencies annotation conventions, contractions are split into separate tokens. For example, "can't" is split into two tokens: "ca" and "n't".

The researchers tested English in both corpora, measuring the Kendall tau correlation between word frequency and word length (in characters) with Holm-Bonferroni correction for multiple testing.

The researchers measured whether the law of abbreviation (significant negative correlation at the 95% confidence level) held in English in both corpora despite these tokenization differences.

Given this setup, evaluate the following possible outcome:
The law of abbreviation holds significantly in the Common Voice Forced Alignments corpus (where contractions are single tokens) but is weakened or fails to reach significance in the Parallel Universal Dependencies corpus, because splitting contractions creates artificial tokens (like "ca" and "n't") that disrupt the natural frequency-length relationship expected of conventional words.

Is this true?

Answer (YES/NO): NO